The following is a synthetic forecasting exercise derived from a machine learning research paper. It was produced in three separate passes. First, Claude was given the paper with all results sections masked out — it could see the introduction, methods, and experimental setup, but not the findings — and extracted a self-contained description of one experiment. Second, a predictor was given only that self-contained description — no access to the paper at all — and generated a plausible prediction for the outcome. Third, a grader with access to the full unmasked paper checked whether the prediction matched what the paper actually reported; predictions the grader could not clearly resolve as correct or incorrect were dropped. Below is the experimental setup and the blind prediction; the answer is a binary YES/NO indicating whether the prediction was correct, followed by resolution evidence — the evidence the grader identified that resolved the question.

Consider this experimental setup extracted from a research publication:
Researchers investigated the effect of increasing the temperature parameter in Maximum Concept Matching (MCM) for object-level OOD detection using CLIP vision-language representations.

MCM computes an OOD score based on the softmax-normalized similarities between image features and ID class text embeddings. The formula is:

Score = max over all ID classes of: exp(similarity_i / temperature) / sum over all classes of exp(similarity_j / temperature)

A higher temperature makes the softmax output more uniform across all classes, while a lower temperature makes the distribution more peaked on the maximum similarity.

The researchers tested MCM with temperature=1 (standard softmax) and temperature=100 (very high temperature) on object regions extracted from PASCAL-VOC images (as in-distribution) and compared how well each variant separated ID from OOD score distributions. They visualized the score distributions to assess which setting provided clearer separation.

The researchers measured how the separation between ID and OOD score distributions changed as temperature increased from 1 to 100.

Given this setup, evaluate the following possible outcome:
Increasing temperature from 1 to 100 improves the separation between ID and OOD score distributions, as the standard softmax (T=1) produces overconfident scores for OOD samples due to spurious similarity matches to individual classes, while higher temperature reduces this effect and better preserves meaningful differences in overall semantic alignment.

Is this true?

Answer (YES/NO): YES